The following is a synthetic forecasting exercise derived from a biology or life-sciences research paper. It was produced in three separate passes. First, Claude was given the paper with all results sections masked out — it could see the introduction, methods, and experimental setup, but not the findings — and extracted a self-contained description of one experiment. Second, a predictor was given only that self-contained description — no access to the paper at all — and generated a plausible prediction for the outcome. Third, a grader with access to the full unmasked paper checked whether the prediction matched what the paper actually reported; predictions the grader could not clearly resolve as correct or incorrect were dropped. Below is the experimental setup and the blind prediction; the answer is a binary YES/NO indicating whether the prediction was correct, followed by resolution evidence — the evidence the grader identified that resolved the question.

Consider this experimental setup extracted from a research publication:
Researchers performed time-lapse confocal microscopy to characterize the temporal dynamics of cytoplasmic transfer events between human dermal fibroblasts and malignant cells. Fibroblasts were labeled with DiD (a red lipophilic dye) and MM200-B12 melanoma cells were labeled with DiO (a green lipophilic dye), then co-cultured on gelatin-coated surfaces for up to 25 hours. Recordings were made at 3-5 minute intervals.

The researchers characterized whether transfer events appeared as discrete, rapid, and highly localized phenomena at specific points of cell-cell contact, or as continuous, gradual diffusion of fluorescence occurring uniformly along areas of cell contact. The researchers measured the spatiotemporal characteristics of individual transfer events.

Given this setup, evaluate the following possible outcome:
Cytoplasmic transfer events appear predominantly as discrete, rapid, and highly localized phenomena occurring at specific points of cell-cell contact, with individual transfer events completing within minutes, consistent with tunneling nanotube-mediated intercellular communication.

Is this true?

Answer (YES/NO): NO